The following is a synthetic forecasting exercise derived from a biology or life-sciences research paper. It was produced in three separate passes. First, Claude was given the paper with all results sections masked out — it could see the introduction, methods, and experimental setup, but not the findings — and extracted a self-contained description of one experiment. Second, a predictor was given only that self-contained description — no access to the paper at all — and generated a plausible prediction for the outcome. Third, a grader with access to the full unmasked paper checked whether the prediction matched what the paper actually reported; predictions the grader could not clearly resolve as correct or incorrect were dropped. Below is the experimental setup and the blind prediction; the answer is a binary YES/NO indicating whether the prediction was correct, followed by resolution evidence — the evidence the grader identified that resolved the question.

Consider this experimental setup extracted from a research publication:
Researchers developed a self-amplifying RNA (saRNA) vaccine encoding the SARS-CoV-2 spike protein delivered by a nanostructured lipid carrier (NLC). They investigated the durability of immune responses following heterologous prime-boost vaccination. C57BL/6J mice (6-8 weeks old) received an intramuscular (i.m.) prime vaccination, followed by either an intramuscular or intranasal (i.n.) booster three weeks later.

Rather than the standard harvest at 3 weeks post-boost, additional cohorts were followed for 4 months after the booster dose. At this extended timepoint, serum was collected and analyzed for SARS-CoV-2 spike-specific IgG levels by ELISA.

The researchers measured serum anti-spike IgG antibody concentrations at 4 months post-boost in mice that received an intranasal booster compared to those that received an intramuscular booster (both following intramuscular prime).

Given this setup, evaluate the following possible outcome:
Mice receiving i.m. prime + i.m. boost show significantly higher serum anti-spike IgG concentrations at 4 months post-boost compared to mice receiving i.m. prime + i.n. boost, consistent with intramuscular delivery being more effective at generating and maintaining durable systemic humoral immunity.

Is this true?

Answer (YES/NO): NO